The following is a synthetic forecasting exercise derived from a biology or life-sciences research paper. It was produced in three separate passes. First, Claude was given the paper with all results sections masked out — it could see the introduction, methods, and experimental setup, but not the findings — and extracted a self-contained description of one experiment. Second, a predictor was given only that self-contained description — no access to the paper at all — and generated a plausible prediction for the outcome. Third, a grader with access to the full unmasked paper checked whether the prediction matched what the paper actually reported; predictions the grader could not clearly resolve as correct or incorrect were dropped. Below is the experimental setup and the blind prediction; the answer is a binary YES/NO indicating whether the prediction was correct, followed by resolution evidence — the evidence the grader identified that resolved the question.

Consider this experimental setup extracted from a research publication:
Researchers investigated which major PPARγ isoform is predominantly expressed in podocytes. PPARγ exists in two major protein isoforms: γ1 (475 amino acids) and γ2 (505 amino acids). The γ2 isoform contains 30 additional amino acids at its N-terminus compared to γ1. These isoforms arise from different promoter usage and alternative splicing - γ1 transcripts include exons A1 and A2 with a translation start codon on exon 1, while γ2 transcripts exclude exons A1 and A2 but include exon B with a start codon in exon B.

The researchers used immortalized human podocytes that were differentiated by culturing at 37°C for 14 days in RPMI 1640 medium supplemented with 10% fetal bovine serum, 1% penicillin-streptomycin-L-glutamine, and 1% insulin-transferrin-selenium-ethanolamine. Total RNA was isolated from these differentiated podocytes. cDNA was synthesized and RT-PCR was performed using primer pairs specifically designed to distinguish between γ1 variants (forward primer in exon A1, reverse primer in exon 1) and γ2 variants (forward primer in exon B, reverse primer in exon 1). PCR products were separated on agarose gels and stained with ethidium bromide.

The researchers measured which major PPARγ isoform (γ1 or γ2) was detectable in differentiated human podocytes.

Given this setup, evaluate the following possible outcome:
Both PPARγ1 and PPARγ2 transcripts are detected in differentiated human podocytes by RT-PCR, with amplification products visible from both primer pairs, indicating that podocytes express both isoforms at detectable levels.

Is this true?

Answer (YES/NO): NO